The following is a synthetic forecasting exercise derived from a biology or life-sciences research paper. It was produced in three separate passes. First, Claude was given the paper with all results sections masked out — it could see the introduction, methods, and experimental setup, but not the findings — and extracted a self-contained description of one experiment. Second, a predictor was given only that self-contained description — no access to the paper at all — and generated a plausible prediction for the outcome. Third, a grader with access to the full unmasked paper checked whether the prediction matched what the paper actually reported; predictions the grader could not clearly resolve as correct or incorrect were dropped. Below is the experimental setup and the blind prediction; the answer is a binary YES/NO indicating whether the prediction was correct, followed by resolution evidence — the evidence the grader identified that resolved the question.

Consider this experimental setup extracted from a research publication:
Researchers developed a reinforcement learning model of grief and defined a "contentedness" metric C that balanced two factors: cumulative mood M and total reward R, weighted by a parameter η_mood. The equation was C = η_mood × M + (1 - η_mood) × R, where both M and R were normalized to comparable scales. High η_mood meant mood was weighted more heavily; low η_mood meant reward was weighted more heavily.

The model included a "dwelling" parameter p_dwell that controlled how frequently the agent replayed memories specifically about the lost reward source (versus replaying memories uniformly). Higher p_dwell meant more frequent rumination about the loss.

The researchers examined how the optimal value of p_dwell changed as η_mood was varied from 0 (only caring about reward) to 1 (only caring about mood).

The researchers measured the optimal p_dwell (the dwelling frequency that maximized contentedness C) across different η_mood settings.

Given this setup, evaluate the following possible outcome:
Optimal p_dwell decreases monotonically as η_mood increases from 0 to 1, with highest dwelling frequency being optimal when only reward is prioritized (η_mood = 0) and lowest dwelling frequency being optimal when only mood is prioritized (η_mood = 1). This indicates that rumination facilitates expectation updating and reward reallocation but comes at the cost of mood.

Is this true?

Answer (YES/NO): NO